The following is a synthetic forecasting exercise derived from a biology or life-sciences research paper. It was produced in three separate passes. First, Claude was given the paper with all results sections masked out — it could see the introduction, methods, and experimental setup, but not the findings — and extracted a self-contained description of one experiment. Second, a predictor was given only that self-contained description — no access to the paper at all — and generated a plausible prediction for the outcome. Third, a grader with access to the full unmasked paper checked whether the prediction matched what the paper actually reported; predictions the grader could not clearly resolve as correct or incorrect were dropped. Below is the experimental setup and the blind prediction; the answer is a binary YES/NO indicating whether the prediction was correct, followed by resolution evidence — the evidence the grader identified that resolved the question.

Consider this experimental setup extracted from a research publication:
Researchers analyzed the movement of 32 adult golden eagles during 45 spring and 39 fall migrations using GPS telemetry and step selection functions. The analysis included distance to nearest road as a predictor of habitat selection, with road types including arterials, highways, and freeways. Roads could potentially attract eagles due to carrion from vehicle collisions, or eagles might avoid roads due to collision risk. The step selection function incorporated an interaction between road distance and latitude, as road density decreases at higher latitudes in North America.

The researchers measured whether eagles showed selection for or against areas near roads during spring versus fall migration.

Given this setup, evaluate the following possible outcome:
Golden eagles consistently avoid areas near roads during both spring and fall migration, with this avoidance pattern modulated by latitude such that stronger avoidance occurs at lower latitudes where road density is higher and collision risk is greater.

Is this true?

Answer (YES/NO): NO